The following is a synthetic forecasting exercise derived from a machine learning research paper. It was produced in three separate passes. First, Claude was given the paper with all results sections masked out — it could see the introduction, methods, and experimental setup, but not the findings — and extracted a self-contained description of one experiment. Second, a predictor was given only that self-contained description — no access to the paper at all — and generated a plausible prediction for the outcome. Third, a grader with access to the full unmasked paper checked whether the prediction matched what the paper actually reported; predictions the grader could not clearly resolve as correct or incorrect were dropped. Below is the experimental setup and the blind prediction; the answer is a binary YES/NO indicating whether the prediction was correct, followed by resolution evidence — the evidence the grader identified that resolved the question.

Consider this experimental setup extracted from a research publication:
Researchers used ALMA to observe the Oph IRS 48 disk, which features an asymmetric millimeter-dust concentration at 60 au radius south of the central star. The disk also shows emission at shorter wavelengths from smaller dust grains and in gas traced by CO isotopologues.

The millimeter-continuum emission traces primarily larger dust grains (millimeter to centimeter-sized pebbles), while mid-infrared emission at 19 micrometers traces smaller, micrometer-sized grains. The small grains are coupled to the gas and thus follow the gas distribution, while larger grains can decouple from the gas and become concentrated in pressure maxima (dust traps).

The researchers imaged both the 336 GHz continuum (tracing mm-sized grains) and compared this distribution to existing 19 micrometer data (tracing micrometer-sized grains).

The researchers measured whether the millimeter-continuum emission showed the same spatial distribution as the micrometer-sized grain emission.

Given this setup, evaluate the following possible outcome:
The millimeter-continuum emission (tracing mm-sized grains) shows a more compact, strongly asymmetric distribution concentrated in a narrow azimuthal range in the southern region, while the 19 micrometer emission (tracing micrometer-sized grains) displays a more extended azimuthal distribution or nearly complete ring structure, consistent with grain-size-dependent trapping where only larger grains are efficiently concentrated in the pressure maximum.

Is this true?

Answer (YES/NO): YES